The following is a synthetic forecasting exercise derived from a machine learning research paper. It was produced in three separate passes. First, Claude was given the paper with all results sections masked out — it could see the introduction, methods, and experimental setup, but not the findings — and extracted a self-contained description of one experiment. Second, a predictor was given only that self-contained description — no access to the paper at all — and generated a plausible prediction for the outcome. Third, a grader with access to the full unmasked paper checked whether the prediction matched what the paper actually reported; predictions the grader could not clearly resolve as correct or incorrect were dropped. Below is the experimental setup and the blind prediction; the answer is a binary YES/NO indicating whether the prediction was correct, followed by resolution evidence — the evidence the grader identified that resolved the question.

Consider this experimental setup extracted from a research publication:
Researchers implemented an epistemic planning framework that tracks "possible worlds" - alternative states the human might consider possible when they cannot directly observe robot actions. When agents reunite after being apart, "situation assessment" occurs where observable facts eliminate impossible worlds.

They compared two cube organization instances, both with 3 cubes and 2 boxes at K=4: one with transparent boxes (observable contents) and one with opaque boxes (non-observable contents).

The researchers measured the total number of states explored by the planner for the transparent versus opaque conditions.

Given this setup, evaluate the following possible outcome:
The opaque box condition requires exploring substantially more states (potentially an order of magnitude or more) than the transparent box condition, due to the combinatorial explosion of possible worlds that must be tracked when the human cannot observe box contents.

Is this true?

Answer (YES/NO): NO